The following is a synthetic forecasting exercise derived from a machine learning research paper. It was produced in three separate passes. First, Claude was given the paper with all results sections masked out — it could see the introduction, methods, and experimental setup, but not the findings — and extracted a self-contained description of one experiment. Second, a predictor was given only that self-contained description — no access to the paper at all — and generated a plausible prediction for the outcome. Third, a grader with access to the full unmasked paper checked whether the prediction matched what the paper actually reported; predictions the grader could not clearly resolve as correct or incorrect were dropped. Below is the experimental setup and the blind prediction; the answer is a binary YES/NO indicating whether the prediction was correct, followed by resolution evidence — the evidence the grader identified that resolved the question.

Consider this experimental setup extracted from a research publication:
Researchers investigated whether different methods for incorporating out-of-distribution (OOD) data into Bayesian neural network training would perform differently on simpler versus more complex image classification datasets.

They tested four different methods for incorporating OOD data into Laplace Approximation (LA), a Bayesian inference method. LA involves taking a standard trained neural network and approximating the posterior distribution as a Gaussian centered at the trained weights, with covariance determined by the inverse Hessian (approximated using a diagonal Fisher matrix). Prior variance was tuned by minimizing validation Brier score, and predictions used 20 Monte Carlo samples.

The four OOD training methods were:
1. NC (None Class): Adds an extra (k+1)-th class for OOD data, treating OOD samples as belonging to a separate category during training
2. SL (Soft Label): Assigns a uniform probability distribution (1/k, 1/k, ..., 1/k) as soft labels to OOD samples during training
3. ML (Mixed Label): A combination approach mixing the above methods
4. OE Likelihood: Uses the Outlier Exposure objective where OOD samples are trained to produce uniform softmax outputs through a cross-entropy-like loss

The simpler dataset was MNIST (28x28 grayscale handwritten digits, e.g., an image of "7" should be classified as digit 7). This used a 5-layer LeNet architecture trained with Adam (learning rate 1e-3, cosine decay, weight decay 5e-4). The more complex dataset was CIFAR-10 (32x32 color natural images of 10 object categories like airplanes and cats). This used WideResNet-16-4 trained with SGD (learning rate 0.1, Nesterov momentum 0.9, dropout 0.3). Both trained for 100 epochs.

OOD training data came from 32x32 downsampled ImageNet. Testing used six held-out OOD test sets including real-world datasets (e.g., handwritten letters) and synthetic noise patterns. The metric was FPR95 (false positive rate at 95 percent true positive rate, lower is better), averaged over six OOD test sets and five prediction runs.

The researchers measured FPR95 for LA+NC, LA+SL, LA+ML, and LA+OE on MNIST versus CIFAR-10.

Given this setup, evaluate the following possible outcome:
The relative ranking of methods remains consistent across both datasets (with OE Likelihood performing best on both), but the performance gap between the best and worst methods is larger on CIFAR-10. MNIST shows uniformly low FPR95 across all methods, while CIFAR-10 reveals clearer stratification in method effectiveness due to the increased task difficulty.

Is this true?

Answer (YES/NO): NO